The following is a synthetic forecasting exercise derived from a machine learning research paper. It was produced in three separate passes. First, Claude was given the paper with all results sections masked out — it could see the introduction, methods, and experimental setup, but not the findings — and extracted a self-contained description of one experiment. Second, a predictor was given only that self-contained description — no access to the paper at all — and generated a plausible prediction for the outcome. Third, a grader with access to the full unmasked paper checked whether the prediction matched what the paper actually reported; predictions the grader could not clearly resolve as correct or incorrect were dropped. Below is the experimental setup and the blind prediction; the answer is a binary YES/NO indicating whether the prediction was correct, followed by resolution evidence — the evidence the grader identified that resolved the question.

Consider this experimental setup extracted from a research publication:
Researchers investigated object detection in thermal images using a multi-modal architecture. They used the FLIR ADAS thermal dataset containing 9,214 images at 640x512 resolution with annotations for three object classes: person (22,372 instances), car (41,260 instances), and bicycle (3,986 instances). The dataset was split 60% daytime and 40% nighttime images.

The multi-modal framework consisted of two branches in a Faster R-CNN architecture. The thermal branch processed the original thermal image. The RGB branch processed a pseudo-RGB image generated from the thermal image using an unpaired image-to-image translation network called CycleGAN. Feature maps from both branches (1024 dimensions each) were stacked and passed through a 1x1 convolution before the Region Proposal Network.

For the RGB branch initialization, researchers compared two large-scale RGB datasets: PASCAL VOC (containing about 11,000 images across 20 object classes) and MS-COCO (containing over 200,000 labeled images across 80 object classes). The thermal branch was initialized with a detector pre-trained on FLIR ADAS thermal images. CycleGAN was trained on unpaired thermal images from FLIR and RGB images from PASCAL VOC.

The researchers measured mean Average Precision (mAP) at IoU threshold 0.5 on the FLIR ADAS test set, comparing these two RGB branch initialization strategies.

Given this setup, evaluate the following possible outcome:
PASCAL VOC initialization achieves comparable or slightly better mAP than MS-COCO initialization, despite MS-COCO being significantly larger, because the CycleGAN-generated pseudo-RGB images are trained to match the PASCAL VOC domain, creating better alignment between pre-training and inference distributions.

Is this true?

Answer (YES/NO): NO